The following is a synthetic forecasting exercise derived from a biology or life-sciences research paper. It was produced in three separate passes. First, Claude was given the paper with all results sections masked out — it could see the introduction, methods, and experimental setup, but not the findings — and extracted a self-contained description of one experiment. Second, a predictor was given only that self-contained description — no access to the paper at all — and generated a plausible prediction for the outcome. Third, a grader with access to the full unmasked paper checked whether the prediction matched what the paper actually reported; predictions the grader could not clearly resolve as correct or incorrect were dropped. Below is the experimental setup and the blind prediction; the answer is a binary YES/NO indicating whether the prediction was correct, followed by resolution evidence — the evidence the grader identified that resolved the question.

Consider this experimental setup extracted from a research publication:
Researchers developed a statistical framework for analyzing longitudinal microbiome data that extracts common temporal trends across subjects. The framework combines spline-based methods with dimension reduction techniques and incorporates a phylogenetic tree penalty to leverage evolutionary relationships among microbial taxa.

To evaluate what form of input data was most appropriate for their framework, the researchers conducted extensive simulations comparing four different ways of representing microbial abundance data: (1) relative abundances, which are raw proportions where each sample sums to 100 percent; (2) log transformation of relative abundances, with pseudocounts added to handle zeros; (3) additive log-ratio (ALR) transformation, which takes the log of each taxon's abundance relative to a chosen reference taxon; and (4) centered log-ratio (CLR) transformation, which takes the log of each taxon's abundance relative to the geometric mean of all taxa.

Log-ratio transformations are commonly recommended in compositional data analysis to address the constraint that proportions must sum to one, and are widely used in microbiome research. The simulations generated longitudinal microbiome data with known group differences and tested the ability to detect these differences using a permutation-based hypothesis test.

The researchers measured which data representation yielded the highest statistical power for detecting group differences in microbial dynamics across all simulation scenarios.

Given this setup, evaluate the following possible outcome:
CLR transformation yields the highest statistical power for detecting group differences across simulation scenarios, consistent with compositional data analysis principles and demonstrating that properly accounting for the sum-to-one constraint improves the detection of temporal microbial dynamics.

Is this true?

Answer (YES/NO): NO